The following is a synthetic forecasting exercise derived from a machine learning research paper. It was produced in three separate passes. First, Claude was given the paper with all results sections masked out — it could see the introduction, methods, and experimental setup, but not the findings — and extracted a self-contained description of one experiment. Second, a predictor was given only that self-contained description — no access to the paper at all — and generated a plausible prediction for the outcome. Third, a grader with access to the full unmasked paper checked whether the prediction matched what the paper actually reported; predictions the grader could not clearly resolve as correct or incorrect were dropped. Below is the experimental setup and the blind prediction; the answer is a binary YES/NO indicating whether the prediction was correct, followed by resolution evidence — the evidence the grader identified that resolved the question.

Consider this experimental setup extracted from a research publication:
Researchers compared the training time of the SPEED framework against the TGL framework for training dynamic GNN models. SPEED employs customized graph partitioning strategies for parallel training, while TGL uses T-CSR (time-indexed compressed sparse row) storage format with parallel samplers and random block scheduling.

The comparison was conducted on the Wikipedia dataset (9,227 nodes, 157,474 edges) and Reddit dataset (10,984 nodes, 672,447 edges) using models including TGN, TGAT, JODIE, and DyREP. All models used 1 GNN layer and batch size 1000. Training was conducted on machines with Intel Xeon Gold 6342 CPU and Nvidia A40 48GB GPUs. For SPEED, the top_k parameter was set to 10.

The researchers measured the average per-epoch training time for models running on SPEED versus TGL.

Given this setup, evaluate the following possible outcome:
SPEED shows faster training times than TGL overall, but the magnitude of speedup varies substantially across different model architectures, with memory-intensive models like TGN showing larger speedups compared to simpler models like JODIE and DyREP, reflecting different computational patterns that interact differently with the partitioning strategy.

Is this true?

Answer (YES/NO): NO